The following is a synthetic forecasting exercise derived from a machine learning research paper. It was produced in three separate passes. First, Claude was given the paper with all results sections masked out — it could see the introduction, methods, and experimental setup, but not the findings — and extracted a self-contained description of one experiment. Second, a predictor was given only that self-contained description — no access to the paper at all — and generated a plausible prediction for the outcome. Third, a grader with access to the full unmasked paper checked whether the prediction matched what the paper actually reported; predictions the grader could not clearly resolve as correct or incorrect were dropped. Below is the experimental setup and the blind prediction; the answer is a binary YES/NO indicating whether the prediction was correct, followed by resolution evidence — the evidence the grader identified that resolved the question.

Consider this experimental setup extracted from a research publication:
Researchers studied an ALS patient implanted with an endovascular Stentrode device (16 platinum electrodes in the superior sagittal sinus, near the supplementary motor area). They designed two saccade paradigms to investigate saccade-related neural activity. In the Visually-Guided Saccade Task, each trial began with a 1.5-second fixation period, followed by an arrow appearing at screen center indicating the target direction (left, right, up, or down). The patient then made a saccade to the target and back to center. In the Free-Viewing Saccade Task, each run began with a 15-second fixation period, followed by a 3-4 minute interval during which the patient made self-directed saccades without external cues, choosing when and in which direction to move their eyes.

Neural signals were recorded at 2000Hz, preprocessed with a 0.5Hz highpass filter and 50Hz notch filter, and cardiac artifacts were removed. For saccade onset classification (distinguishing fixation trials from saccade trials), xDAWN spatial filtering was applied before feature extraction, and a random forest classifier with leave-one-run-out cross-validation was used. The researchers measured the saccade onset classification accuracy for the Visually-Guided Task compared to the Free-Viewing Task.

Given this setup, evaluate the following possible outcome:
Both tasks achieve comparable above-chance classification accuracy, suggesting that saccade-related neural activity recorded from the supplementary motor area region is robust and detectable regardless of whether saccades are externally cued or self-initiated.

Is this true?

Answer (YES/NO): YES